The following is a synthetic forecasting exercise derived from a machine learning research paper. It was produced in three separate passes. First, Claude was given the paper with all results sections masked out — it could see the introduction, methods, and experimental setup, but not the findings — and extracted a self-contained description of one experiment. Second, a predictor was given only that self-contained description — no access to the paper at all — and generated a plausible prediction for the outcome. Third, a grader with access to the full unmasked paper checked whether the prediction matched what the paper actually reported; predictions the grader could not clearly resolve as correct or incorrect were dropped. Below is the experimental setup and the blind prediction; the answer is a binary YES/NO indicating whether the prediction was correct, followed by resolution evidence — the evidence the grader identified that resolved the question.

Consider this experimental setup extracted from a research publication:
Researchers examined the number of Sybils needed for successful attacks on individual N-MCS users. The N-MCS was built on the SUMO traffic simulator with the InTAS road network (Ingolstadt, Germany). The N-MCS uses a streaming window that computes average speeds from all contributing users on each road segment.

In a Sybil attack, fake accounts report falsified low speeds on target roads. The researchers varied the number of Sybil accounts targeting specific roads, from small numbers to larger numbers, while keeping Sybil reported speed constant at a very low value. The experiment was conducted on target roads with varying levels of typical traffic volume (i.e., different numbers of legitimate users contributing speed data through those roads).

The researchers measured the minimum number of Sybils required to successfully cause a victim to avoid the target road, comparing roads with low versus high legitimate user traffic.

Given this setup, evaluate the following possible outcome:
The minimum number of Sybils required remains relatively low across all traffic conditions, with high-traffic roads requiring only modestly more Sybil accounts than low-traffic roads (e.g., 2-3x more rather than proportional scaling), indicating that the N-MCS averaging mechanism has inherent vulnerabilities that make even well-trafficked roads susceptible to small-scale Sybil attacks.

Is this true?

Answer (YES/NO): NO